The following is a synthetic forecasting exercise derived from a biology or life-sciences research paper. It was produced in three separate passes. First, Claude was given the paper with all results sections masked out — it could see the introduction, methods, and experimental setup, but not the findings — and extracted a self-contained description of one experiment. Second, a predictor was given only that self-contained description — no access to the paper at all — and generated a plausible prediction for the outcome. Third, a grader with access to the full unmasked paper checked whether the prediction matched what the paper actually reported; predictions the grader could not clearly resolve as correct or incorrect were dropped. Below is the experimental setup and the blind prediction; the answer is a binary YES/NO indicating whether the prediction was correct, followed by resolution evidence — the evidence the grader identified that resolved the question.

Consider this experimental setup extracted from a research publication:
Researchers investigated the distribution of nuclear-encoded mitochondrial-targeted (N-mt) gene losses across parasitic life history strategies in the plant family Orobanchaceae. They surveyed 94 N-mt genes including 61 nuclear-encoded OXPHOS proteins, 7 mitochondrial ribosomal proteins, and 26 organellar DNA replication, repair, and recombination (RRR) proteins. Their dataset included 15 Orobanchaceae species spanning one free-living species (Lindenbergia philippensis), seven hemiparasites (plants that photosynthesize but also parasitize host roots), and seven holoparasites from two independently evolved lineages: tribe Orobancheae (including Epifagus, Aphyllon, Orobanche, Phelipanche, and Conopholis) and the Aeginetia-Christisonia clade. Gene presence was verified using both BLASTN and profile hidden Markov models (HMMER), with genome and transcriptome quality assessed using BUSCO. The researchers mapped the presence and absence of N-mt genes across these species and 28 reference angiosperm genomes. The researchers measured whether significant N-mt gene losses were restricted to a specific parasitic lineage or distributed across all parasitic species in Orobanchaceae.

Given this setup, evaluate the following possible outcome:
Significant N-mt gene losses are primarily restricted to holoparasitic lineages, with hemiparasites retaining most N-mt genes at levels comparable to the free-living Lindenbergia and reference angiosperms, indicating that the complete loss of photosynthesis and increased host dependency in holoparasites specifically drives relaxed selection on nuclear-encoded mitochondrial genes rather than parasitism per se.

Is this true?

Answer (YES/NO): NO